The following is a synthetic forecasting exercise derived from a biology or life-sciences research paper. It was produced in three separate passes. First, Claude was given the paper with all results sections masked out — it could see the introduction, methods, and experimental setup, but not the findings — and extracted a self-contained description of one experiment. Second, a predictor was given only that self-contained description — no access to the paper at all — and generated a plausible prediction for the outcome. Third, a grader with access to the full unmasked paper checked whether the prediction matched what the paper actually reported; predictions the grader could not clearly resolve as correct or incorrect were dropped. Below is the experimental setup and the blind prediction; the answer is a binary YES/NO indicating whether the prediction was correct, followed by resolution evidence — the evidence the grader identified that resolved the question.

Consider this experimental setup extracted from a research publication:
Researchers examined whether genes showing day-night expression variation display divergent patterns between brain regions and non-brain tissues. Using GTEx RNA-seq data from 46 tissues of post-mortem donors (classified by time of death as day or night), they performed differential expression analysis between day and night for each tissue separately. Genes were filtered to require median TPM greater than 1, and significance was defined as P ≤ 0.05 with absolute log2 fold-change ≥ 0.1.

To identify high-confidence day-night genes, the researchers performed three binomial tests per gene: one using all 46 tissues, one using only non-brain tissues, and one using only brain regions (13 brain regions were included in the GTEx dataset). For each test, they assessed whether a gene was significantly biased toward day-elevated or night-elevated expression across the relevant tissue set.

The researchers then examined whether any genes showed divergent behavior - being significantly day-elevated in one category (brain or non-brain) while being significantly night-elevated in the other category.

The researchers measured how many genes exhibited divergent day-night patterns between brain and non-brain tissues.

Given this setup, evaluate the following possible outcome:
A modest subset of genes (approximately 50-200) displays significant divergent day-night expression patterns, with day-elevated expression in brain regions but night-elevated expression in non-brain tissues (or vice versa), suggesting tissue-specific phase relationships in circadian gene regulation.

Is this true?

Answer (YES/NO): NO